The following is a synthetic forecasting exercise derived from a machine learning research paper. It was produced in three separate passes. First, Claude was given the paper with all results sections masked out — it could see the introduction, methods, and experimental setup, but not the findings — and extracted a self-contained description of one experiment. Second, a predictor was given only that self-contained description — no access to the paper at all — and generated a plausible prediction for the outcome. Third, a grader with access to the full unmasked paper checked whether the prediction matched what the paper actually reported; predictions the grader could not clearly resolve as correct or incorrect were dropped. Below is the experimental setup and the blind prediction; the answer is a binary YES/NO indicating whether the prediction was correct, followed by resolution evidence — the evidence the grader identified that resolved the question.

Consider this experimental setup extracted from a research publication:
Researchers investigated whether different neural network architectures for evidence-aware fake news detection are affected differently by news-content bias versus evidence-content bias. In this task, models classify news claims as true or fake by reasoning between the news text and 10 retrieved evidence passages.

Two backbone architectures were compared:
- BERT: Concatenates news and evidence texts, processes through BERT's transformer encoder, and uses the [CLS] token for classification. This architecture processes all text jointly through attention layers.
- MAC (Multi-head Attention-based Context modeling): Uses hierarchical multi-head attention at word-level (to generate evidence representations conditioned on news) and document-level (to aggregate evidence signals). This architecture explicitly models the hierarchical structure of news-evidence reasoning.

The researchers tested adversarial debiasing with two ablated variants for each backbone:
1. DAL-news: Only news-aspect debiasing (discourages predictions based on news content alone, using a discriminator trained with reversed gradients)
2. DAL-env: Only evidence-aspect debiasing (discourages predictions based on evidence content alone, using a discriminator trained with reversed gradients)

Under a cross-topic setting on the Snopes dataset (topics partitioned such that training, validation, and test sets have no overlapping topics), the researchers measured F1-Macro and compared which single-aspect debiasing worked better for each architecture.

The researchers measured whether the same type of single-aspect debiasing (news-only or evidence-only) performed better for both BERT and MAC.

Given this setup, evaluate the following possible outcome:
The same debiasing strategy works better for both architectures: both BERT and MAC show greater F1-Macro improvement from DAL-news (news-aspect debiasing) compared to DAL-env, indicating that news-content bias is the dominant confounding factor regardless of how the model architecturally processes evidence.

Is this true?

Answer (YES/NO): NO